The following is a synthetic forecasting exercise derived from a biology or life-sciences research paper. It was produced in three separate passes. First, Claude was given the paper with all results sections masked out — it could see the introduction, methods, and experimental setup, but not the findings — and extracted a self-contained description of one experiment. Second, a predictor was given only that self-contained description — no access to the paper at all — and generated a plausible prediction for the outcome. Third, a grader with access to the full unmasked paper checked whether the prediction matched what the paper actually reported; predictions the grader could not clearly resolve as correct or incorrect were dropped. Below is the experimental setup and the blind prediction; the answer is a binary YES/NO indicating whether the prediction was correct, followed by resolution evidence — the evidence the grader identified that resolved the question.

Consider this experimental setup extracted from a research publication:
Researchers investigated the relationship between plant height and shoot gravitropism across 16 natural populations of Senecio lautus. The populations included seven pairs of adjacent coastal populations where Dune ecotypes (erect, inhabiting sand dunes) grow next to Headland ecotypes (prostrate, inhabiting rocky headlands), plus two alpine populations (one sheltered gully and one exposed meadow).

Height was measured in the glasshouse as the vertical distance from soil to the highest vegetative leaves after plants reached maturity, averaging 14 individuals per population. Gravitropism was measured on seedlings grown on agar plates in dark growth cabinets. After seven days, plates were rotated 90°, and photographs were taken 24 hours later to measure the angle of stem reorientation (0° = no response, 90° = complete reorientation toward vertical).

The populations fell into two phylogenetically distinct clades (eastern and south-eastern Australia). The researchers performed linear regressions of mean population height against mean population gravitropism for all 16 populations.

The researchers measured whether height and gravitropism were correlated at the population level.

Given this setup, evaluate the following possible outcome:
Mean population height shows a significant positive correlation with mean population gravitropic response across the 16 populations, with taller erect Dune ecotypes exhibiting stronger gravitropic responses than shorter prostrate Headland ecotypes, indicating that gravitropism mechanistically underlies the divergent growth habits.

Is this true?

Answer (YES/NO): NO